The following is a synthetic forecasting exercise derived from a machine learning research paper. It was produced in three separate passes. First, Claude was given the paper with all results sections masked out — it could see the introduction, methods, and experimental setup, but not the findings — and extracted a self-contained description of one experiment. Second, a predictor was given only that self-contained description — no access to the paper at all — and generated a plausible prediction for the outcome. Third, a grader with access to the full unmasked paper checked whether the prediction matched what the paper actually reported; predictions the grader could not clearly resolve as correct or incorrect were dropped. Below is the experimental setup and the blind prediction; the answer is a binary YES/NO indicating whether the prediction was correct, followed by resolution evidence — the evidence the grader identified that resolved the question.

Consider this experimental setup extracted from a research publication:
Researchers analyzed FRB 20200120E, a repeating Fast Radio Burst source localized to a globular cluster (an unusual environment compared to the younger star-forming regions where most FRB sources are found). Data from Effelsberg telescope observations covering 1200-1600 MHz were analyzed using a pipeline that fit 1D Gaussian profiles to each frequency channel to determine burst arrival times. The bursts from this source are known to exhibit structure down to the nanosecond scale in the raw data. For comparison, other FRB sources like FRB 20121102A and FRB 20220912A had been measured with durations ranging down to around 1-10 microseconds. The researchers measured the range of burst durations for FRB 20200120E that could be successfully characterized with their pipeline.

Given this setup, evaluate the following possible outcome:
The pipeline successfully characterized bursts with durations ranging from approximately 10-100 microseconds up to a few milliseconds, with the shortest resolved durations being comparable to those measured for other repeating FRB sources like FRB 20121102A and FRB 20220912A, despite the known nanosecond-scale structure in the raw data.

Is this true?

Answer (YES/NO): NO